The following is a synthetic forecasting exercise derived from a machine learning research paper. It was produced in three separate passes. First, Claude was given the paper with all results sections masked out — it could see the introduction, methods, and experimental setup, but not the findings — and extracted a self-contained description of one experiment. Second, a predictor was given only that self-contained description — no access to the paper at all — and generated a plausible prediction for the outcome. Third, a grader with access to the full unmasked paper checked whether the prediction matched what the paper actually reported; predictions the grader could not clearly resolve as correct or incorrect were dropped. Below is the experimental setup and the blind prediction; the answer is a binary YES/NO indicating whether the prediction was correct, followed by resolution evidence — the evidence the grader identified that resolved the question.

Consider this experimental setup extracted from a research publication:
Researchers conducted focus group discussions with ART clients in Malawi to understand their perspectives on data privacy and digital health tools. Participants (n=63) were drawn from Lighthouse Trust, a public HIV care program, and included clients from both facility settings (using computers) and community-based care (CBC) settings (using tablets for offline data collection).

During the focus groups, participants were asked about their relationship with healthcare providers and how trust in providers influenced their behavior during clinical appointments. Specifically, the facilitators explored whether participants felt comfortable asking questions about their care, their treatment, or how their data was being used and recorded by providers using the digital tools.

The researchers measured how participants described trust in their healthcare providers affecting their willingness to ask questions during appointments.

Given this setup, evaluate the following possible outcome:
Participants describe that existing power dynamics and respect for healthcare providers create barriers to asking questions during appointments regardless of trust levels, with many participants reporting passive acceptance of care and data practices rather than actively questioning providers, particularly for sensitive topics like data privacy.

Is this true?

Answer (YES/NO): NO